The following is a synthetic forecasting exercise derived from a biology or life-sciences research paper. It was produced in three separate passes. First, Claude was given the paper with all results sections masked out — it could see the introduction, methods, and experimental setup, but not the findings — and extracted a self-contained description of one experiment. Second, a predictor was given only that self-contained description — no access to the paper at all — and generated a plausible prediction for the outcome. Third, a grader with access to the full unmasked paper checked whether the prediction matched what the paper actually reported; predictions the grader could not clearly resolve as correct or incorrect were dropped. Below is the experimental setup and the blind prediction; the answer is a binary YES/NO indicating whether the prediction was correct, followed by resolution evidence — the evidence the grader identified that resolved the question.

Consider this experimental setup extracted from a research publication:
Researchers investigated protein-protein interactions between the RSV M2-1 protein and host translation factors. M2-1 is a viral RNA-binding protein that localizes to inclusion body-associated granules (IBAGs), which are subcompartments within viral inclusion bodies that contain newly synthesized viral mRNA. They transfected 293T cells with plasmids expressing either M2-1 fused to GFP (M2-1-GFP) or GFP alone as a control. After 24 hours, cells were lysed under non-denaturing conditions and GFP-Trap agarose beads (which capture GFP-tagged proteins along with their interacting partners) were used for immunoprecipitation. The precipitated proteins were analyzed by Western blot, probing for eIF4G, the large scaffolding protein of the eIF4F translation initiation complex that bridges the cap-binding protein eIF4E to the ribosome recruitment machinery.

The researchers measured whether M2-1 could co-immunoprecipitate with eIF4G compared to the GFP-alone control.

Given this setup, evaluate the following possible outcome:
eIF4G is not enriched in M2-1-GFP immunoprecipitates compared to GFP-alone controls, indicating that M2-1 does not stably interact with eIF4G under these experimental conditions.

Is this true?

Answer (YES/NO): NO